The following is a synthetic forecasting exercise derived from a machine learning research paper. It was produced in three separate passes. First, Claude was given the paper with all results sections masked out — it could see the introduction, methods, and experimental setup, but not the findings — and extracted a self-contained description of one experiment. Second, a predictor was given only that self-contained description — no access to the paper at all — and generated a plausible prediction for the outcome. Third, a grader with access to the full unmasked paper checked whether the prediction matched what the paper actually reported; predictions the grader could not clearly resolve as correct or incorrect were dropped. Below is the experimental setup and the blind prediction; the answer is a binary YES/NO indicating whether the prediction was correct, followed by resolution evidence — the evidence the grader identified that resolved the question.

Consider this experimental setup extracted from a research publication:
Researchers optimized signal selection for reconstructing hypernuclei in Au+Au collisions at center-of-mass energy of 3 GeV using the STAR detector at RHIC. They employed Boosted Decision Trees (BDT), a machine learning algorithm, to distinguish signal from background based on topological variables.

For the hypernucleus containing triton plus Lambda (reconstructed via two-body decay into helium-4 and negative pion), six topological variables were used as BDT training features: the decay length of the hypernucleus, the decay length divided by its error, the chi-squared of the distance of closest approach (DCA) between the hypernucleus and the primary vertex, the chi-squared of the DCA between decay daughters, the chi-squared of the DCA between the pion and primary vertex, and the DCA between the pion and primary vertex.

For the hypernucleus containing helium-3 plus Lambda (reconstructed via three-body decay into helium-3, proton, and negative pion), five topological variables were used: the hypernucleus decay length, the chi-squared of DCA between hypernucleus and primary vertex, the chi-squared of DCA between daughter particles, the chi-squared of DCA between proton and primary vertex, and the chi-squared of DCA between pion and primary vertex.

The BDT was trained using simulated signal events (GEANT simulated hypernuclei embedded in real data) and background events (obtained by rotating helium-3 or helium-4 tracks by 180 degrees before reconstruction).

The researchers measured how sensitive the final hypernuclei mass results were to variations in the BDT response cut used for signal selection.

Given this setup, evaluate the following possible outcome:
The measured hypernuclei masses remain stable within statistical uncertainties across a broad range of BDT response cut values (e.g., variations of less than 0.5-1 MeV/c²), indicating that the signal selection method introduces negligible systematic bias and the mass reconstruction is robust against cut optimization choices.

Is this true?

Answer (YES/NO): NO